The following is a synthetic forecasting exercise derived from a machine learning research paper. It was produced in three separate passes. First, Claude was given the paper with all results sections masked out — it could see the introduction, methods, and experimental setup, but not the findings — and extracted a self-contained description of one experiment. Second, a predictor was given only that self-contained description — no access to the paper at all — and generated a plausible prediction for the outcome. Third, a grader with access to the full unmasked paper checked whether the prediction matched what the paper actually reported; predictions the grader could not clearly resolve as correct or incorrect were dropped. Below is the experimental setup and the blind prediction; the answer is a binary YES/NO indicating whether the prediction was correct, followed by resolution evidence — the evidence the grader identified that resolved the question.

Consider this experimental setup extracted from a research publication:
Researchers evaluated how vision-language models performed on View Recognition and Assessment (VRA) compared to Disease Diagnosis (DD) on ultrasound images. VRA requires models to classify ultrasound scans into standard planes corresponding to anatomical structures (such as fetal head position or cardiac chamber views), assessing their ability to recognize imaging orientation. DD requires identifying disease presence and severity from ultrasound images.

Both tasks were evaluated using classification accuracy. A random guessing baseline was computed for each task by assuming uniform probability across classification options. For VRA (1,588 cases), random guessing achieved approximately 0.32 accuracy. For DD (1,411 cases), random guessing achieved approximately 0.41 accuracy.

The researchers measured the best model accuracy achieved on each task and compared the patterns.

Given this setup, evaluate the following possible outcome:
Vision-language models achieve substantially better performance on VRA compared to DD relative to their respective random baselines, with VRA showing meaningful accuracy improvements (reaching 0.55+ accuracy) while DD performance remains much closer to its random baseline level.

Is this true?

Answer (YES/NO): NO